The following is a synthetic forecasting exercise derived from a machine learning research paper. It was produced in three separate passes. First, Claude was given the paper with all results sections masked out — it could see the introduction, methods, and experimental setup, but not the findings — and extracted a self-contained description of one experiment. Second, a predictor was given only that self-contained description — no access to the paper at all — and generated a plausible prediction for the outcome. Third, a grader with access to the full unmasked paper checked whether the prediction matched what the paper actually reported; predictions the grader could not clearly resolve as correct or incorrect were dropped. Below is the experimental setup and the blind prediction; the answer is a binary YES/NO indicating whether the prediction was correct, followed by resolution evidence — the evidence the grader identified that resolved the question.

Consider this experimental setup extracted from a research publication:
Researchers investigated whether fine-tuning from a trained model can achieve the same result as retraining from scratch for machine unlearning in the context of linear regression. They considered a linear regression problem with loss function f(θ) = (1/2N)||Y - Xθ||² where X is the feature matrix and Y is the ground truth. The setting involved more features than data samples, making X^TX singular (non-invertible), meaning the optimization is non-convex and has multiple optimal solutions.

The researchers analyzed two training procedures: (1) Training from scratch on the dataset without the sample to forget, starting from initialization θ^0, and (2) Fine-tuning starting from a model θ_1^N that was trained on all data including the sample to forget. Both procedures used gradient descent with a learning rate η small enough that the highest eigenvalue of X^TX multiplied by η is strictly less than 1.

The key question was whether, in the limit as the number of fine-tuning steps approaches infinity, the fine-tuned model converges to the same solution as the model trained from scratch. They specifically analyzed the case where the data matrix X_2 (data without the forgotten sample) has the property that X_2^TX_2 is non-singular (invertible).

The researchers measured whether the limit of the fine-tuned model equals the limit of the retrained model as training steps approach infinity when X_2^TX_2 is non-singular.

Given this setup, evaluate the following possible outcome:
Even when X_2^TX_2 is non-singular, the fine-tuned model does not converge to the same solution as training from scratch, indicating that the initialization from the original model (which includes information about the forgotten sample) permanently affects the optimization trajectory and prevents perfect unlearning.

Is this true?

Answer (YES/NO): NO